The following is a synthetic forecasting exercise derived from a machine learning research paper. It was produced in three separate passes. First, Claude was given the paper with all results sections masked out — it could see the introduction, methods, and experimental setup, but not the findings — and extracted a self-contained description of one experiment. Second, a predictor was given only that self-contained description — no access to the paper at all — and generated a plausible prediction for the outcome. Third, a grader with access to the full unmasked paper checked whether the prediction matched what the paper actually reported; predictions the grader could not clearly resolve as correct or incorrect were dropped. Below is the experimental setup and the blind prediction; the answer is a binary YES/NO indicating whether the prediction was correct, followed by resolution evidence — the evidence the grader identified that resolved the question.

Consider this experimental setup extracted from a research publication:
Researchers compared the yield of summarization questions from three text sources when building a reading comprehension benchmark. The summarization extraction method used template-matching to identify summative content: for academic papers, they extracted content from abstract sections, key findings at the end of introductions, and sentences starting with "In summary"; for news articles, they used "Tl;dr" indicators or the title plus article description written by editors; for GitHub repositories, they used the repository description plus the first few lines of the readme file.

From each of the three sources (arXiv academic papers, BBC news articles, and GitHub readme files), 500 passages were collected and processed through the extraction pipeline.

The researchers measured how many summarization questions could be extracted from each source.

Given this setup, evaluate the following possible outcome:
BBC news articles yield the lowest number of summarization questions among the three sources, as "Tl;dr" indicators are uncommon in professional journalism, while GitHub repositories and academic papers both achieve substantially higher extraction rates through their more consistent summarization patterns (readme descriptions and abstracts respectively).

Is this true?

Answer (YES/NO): NO